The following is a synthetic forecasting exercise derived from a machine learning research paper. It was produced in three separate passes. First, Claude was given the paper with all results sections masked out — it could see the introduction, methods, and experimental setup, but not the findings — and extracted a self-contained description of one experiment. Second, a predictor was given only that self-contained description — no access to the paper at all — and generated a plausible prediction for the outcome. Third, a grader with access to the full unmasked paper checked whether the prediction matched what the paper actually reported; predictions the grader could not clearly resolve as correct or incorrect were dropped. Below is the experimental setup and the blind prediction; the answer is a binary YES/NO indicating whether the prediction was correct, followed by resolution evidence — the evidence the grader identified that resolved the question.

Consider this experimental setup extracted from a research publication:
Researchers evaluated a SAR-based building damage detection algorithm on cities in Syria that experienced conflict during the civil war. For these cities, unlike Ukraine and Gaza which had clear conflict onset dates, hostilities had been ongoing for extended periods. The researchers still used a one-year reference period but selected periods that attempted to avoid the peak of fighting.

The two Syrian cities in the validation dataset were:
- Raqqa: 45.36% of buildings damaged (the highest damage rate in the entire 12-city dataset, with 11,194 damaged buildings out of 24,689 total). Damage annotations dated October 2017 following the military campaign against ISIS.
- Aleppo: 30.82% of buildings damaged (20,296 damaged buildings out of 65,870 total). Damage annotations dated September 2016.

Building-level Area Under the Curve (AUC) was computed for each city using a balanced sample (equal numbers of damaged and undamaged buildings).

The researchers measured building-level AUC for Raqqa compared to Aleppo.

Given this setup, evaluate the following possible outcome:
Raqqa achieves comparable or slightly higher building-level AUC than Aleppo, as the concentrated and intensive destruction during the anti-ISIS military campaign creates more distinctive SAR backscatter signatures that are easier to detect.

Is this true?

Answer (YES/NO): YES